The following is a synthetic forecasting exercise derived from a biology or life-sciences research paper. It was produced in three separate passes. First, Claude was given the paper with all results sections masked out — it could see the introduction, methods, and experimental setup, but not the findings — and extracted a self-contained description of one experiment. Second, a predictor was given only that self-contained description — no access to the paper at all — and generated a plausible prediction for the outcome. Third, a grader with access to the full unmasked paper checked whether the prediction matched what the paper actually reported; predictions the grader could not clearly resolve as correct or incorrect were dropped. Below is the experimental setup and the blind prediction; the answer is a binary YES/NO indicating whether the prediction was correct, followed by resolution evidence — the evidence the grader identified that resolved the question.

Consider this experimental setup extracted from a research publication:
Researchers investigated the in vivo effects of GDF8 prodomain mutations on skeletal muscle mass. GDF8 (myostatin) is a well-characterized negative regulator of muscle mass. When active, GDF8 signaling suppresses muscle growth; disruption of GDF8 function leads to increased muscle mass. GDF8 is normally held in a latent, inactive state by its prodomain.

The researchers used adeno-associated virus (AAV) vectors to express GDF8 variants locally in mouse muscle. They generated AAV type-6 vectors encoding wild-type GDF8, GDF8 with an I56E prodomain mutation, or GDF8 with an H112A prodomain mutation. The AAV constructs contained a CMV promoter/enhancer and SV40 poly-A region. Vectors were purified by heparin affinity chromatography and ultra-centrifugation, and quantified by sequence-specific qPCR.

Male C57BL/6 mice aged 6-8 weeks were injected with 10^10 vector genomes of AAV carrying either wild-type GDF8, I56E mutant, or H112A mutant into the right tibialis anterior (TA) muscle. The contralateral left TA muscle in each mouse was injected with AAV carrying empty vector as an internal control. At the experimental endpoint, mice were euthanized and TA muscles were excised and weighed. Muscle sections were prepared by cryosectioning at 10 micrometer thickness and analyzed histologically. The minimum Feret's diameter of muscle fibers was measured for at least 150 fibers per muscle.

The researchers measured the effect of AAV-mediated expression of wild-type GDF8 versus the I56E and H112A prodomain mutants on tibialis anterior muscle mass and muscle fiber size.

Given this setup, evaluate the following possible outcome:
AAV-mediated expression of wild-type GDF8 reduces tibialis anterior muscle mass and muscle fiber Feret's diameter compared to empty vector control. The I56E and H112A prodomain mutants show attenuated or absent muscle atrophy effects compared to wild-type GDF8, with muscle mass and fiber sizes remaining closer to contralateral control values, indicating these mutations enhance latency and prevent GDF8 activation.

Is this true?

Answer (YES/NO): NO